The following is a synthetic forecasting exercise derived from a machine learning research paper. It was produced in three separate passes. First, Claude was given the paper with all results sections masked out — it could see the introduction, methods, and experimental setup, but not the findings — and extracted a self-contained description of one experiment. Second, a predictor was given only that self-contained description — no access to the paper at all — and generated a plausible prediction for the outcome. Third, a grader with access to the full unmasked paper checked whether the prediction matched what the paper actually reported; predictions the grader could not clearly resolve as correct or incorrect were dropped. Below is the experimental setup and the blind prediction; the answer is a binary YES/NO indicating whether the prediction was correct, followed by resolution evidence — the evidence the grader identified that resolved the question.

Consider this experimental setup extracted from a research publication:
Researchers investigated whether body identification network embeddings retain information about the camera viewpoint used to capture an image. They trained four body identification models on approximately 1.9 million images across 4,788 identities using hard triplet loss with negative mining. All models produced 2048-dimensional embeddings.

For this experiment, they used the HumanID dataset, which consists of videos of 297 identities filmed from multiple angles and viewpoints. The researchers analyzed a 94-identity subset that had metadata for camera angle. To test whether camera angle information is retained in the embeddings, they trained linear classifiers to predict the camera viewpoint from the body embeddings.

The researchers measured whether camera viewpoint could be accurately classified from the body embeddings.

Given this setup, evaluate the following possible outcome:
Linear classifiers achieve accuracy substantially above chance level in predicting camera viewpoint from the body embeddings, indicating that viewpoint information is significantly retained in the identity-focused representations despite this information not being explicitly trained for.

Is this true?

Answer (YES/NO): YES